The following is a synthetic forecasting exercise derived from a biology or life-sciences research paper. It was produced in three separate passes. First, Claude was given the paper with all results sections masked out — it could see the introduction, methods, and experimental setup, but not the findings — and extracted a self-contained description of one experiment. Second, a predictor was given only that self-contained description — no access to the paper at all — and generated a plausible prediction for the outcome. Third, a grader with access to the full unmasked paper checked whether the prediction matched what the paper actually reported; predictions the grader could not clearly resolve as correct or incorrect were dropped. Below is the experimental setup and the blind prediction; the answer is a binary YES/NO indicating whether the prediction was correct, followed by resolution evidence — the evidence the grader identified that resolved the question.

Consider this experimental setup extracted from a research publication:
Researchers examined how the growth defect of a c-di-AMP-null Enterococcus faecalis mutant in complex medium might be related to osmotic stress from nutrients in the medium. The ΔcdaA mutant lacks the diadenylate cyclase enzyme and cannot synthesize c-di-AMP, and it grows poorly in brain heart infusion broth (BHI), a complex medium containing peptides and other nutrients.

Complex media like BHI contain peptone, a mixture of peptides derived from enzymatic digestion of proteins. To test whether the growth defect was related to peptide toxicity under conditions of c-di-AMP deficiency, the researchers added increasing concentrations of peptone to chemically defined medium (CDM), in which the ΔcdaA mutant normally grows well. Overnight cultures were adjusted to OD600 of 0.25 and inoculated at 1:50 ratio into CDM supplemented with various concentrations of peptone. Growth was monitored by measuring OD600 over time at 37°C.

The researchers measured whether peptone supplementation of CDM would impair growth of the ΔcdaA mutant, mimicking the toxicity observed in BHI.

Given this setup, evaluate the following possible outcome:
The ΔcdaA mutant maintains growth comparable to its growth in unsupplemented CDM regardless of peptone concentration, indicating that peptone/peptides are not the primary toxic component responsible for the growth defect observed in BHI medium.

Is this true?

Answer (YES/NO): NO